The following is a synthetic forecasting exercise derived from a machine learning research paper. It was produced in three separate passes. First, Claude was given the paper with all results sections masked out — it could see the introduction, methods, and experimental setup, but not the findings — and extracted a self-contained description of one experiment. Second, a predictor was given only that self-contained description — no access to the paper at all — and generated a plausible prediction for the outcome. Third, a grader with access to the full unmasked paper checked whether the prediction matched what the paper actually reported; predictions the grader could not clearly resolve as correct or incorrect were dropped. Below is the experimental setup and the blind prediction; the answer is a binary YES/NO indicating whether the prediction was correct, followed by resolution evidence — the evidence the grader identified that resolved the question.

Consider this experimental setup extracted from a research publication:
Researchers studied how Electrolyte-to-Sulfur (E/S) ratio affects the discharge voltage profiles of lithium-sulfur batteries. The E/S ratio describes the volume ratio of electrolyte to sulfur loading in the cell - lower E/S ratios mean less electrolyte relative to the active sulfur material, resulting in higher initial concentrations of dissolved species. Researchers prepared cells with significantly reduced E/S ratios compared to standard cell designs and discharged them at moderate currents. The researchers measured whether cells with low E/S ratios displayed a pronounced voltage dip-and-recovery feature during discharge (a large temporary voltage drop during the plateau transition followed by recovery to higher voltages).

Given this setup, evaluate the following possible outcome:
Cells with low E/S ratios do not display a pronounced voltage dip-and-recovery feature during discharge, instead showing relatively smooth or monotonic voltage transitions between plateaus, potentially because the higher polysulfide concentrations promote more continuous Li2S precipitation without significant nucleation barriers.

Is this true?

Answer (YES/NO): NO